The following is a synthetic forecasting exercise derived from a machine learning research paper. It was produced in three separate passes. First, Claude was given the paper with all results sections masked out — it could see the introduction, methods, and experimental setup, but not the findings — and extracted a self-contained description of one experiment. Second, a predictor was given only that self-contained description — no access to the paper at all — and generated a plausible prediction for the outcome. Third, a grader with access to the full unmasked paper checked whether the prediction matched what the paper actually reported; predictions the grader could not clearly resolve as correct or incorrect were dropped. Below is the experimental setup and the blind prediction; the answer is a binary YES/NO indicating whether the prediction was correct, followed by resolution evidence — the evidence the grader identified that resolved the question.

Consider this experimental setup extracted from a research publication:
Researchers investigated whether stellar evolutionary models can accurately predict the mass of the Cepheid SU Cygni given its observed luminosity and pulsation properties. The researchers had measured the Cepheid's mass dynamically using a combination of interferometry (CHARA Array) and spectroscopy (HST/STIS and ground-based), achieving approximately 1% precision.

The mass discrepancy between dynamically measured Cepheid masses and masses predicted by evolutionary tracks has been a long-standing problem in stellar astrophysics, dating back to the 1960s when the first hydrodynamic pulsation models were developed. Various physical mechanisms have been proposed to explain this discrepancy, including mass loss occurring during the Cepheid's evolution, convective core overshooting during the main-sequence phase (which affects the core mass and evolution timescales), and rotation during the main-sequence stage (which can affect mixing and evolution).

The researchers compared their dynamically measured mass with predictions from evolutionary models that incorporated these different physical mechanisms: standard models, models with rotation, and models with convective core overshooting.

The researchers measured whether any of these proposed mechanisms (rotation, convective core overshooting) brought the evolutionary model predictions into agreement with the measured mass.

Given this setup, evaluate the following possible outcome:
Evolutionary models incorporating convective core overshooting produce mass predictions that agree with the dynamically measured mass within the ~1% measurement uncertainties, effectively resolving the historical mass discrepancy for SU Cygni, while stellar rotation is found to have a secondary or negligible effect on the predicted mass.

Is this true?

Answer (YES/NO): NO